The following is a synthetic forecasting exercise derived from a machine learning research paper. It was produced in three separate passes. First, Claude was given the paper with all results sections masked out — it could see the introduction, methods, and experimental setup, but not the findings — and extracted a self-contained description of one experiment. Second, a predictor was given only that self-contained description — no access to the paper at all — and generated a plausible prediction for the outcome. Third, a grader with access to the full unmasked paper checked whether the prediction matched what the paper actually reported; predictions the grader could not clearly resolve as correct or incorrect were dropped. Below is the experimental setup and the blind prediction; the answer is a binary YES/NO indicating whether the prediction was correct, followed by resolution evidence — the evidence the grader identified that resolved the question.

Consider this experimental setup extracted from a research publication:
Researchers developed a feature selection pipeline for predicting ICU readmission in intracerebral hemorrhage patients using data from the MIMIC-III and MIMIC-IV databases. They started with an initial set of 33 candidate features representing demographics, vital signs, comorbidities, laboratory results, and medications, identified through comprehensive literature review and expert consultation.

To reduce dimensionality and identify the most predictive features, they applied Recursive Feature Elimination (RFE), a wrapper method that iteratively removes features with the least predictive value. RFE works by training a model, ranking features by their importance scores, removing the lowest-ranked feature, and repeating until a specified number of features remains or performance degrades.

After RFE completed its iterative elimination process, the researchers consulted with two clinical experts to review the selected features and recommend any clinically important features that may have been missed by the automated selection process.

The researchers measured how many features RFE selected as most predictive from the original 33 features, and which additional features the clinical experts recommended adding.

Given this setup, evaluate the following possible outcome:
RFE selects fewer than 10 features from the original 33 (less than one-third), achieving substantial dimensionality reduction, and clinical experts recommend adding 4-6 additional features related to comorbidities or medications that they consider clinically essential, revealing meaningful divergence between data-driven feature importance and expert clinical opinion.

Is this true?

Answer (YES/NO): NO